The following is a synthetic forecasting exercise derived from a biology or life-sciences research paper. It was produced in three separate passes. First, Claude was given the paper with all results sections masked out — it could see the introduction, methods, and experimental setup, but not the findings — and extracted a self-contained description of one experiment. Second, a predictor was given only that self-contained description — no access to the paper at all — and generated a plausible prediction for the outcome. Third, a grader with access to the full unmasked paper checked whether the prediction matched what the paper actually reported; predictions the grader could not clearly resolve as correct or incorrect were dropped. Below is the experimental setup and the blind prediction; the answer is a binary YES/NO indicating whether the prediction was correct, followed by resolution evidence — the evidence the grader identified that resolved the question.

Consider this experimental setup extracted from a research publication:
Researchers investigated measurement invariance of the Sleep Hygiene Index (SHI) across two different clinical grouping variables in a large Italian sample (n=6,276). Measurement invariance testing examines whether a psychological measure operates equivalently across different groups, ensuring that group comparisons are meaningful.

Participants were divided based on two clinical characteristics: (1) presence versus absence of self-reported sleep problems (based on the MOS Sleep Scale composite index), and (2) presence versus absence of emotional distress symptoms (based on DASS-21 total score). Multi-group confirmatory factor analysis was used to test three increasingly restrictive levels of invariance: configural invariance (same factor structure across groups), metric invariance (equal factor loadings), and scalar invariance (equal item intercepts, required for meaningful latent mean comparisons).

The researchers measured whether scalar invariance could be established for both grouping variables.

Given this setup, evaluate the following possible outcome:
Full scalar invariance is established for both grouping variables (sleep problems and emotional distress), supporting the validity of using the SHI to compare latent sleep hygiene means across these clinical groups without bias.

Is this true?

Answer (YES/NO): NO